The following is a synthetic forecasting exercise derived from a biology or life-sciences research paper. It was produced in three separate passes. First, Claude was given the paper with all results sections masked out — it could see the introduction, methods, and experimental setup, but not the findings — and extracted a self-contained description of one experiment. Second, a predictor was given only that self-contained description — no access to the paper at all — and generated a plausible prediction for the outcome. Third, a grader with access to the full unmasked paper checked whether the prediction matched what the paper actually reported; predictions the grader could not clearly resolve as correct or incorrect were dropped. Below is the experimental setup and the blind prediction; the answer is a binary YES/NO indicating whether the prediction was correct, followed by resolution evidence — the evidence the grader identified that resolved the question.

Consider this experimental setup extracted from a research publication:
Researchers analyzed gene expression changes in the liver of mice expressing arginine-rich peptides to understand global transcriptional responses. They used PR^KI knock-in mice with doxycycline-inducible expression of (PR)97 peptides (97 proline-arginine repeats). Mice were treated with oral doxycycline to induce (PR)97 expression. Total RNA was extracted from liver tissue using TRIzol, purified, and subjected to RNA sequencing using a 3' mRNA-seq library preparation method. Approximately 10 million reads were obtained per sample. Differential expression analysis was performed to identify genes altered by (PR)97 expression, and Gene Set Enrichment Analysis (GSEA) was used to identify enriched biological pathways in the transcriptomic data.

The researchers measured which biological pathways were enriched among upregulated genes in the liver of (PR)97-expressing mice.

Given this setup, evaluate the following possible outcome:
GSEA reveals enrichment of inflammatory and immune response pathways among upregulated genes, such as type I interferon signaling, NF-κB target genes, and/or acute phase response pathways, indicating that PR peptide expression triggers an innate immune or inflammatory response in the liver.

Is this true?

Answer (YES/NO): NO